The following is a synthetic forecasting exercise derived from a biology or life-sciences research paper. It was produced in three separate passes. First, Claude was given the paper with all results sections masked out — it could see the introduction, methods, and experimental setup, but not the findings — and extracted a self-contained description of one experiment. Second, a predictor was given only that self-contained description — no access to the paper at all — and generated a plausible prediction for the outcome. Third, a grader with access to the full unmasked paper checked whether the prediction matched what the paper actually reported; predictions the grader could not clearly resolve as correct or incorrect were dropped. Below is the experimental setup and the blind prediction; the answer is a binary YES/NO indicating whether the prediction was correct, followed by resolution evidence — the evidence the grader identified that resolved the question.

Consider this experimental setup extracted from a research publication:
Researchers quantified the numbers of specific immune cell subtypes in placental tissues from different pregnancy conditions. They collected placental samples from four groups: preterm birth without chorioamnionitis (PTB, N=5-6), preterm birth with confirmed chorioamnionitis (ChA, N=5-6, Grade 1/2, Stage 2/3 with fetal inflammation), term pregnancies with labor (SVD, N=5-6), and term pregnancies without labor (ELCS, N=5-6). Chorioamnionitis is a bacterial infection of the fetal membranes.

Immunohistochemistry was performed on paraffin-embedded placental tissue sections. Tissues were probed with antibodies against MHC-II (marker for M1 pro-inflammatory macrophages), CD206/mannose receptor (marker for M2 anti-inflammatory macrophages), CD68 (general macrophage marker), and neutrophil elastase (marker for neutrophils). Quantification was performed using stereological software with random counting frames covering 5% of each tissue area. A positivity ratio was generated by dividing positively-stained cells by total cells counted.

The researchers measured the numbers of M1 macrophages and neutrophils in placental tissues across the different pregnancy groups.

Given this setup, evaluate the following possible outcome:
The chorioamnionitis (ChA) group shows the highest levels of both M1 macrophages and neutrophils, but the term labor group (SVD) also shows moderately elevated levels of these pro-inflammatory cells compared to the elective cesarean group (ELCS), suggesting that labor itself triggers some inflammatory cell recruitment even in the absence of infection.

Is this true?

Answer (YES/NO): NO